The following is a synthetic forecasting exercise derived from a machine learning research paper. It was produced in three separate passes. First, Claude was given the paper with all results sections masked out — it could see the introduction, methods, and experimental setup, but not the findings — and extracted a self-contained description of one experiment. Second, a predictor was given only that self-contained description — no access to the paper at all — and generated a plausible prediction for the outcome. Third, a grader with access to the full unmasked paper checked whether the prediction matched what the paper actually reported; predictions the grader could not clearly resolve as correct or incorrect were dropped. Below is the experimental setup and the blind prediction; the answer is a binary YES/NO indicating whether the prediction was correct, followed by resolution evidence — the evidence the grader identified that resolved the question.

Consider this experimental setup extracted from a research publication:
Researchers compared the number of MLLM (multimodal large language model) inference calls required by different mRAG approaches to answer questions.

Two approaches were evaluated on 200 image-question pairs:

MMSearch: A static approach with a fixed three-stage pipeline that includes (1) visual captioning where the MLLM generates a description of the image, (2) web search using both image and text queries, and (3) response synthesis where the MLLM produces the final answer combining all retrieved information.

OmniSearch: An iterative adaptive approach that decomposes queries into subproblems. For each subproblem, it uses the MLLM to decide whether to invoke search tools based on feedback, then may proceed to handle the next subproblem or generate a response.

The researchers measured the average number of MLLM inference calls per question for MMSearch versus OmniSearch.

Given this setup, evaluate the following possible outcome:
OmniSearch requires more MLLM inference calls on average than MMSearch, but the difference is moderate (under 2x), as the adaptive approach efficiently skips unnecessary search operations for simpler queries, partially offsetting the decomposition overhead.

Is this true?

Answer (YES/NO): YES